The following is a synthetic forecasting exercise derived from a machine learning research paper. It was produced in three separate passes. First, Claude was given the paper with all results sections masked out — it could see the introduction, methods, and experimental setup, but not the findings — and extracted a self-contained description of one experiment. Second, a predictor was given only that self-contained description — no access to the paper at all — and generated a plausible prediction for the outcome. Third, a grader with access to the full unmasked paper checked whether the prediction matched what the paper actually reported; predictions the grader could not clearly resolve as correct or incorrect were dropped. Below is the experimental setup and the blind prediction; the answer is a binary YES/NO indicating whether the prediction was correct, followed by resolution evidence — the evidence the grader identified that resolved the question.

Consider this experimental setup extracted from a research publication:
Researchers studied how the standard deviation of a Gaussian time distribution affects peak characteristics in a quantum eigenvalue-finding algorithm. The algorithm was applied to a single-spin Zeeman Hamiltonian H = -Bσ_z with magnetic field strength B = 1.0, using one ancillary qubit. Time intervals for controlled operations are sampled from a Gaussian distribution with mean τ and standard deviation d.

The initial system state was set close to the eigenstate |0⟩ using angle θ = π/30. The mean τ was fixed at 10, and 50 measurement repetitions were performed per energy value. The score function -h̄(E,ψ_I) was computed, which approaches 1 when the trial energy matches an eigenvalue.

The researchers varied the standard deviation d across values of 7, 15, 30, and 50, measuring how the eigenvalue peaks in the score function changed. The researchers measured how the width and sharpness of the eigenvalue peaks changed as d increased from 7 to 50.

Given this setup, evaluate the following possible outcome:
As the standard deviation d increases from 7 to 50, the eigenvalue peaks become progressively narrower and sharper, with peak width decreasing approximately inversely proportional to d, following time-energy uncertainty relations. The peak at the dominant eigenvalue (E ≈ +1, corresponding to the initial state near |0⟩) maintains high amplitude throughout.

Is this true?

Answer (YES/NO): NO